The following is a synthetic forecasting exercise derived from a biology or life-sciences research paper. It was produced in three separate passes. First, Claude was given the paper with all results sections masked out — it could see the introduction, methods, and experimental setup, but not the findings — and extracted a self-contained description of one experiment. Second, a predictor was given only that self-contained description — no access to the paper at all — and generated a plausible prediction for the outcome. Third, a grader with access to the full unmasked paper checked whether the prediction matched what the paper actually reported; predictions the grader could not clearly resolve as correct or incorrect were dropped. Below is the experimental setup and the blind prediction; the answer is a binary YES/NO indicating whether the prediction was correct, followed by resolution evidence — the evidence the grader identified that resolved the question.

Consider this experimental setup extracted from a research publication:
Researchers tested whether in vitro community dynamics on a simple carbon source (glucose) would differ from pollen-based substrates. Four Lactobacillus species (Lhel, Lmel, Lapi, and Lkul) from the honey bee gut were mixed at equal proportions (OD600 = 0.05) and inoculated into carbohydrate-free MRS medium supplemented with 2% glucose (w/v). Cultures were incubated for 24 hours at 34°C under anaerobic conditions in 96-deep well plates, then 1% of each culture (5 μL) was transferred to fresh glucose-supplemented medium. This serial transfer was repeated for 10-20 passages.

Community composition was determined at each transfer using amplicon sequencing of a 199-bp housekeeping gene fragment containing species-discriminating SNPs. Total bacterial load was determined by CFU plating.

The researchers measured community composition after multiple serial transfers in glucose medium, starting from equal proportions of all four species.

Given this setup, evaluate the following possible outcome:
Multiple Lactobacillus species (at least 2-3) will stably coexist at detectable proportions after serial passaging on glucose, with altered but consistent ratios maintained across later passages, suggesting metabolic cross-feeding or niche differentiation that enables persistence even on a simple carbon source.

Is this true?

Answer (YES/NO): NO